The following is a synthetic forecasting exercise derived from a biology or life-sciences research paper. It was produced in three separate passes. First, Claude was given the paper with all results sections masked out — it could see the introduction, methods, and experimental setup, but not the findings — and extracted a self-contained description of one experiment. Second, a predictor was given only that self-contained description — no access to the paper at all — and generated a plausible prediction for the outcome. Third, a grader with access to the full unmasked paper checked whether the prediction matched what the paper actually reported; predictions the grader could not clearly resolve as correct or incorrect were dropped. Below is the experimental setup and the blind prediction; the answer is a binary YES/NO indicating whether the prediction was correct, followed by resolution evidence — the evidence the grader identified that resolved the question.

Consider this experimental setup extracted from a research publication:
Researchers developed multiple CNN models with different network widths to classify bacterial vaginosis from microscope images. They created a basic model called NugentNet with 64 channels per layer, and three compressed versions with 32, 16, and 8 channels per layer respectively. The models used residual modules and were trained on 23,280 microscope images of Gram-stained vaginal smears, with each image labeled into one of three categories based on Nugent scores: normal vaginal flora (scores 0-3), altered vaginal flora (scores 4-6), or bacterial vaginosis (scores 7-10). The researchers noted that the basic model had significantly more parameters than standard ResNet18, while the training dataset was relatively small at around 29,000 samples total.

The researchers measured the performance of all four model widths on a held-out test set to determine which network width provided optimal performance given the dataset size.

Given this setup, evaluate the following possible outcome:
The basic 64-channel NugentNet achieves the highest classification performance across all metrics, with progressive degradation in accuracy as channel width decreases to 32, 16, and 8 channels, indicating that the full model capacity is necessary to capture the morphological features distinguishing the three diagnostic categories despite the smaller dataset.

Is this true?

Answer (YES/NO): NO